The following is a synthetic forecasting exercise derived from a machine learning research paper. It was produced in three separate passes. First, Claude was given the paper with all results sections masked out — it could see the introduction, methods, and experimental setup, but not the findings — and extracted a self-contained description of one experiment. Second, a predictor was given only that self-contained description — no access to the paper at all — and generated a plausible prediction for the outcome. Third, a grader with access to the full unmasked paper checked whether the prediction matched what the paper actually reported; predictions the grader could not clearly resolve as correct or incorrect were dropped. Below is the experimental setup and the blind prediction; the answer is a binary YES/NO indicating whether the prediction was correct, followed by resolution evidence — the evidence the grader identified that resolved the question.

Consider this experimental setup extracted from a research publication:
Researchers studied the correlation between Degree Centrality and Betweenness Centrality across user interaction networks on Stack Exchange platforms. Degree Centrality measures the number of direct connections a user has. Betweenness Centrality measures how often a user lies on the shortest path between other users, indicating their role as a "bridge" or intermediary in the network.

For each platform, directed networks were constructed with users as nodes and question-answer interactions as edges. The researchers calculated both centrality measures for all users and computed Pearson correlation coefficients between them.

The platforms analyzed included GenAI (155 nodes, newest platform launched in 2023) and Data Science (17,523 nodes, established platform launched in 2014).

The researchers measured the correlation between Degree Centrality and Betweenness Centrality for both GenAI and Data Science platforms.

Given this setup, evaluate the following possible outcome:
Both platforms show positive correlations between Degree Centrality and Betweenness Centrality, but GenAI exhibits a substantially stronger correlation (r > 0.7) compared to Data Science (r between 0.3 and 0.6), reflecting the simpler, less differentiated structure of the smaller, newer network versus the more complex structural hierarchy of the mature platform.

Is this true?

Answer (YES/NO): YES